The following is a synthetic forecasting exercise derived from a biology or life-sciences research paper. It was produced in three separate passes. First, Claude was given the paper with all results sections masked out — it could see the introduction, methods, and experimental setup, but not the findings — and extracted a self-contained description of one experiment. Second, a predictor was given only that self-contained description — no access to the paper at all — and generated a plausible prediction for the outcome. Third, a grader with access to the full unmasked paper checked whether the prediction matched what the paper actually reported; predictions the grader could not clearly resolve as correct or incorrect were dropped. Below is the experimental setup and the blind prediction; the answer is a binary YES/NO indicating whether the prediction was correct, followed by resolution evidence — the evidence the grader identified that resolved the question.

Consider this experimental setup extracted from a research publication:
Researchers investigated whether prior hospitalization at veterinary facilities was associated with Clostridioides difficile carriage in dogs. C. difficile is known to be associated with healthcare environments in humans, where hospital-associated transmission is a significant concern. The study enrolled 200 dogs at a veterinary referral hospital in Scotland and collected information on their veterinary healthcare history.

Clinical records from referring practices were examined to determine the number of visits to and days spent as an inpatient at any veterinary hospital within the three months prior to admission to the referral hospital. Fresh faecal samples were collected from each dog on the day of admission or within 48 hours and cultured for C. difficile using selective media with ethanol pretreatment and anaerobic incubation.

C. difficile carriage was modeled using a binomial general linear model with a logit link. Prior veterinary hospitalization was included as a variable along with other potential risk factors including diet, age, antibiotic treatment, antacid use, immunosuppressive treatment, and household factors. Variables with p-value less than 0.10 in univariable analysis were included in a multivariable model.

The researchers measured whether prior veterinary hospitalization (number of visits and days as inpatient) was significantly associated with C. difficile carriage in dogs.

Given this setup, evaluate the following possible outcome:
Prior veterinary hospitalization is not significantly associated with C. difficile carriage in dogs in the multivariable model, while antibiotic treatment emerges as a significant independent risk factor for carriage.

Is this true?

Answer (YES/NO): YES